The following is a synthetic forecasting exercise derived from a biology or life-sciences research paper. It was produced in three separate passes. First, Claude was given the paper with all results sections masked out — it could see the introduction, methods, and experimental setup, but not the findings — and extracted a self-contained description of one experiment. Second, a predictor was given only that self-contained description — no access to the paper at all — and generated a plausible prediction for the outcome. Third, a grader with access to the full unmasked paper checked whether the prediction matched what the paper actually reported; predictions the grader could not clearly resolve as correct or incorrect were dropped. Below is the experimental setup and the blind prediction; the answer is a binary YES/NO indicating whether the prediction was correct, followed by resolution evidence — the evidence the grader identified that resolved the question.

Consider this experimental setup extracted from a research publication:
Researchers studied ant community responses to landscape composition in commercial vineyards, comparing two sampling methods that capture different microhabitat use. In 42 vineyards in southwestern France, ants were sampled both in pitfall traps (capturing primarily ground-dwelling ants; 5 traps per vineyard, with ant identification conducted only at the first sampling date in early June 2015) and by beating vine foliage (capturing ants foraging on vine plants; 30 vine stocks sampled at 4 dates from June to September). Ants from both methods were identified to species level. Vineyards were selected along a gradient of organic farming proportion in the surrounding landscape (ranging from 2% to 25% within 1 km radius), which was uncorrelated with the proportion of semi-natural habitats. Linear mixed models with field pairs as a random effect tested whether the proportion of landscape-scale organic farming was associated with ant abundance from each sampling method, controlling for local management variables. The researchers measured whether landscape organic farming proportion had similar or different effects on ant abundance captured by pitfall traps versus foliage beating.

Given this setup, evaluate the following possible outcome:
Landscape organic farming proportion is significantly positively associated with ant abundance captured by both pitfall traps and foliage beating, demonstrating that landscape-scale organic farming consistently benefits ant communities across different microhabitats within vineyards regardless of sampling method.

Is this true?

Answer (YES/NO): NO